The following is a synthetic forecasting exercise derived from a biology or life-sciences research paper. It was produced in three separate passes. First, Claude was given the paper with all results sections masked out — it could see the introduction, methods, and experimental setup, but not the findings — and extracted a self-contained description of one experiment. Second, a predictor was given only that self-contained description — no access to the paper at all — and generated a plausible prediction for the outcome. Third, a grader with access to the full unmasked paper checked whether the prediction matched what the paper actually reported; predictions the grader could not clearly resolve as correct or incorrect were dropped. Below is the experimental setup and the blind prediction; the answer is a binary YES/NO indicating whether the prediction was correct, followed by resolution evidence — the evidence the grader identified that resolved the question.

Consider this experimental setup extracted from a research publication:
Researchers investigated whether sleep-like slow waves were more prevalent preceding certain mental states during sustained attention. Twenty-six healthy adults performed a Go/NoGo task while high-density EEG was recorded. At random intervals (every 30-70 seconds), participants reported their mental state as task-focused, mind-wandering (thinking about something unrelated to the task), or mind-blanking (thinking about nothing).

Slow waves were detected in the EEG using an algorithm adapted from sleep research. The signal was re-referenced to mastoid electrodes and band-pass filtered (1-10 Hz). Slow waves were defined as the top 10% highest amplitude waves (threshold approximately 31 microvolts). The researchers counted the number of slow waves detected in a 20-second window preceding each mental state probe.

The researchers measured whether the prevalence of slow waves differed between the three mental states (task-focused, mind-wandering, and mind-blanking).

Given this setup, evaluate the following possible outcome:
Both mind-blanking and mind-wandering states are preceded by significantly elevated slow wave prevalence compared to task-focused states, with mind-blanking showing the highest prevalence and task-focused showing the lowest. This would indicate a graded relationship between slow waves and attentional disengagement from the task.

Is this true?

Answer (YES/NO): NO